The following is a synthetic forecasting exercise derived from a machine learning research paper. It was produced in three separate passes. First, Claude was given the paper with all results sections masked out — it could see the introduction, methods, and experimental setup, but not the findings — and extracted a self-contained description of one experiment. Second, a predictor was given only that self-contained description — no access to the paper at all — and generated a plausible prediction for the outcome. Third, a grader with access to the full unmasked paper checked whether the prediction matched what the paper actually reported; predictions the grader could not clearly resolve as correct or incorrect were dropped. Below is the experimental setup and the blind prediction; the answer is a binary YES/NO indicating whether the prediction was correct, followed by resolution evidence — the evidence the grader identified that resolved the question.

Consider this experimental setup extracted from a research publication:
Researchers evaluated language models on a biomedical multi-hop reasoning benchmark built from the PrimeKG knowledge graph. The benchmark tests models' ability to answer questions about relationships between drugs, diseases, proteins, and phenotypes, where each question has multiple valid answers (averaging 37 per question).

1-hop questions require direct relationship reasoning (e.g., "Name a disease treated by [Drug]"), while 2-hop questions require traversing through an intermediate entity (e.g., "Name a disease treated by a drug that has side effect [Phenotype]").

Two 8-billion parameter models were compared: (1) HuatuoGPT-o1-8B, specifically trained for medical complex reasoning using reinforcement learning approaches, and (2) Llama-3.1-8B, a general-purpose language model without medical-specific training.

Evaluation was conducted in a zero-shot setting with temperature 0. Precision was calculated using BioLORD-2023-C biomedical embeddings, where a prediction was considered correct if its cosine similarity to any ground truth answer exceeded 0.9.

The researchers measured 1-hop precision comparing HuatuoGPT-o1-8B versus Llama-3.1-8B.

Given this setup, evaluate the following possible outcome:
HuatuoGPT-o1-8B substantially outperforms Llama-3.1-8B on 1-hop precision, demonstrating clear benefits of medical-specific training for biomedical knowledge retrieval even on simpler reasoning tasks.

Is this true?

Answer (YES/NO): NO